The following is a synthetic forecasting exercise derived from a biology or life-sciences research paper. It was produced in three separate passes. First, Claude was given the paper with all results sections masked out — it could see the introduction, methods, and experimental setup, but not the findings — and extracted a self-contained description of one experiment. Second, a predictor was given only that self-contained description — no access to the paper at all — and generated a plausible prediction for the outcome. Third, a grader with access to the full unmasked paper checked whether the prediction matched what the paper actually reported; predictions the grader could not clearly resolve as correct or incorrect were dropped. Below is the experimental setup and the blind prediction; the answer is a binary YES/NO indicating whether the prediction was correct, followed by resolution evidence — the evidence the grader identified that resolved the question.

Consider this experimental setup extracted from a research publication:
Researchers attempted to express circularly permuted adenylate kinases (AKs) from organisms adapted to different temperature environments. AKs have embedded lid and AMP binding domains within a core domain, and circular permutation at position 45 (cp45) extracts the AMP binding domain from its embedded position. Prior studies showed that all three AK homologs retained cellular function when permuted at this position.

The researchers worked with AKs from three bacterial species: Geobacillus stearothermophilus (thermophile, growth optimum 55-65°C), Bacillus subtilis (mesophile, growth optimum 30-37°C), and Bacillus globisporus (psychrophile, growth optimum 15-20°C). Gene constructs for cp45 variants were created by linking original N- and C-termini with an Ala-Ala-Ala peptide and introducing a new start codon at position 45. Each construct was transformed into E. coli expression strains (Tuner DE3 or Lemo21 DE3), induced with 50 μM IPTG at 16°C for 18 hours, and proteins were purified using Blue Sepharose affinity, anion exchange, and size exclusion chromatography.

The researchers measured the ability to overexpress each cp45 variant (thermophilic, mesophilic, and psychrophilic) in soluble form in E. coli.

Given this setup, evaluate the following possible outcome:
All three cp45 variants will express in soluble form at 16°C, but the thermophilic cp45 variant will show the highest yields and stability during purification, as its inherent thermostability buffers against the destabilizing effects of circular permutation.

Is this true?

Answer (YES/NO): NO